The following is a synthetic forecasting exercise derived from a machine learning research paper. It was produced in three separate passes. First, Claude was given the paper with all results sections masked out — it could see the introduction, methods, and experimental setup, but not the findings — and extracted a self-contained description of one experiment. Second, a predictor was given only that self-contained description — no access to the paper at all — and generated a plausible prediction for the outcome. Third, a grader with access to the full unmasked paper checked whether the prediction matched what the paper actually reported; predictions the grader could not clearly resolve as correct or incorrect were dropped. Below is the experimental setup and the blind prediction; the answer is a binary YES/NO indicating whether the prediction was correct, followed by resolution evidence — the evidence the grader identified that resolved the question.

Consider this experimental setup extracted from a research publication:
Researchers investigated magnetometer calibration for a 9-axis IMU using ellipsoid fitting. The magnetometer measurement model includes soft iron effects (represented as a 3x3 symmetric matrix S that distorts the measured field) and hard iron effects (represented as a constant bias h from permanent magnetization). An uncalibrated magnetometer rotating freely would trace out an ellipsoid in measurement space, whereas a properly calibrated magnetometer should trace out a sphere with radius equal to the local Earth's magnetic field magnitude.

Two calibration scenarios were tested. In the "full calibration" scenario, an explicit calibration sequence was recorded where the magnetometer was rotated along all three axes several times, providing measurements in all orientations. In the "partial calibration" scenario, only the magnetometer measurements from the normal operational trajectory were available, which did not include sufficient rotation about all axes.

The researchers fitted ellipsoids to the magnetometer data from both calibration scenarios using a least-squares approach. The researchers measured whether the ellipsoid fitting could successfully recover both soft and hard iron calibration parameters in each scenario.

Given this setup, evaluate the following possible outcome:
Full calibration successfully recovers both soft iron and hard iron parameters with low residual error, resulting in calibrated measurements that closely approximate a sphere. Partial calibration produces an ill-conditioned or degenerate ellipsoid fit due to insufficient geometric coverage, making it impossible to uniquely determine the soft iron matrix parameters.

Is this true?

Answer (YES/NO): YES